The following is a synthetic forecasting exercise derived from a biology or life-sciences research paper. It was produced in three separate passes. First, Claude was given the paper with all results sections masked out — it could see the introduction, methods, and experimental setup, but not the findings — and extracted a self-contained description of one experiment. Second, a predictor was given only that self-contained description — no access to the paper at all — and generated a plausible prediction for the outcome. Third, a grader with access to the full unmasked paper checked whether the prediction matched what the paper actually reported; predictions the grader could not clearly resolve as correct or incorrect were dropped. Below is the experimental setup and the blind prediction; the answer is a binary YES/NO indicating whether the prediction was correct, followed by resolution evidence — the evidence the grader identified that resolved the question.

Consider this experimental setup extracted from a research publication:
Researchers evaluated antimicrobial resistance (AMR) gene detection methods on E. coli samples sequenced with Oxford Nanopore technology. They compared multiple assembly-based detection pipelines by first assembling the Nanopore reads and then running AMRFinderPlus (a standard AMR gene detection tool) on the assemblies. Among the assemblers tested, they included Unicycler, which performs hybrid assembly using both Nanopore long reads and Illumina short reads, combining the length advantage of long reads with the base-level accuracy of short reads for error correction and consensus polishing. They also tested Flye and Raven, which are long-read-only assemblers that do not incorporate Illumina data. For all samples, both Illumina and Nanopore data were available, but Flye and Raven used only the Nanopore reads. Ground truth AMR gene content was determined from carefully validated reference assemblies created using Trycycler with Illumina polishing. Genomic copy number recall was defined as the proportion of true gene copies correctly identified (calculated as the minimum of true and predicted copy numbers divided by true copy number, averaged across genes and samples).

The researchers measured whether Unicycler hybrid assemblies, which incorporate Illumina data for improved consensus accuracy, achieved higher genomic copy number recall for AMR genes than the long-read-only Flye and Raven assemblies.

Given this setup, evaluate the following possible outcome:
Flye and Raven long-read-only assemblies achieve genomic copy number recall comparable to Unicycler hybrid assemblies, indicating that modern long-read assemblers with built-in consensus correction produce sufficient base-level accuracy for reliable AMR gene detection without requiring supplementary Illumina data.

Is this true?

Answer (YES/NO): NO